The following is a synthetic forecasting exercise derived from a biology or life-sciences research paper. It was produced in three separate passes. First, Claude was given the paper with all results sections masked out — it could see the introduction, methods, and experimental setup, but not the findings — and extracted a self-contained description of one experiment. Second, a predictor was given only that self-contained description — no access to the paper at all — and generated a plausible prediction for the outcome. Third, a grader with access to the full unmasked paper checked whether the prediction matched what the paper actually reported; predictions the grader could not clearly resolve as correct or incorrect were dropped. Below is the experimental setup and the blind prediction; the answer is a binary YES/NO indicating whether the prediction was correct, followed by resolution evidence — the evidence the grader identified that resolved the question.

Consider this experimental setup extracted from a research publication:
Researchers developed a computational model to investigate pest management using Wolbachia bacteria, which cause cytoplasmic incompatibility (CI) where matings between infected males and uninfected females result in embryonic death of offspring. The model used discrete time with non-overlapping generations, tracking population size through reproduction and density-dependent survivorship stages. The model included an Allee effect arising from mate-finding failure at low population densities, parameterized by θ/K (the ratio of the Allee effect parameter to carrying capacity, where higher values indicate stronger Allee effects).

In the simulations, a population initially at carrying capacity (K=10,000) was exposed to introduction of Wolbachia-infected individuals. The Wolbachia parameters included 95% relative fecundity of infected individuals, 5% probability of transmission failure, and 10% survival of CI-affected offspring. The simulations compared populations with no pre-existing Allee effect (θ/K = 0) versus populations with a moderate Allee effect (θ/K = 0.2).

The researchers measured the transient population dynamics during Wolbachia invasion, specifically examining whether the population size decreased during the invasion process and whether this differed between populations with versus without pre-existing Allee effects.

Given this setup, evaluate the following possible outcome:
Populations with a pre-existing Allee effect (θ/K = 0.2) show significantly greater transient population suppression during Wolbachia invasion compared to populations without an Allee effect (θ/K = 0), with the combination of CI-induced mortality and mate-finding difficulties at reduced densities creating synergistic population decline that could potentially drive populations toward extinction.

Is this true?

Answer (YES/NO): NO